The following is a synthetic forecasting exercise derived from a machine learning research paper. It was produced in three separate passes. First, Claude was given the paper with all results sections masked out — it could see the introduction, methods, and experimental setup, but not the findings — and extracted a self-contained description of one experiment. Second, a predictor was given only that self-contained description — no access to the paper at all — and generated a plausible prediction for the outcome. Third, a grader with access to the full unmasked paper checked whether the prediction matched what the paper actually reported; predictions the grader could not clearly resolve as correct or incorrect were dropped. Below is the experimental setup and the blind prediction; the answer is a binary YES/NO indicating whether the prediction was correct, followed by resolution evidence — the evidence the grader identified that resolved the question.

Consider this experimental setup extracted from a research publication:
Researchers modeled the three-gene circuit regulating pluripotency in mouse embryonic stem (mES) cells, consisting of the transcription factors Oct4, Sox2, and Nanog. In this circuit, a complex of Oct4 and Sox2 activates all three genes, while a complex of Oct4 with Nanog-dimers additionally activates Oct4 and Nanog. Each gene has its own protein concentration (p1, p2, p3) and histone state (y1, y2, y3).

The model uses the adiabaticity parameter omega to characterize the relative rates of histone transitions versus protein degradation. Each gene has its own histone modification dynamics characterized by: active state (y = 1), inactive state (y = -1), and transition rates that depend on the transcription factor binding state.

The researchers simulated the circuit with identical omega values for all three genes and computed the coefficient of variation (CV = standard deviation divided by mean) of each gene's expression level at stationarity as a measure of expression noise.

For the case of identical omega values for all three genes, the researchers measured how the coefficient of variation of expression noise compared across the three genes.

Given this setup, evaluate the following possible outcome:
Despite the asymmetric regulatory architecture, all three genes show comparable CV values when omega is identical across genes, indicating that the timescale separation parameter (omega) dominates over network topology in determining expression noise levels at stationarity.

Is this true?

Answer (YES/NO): YES